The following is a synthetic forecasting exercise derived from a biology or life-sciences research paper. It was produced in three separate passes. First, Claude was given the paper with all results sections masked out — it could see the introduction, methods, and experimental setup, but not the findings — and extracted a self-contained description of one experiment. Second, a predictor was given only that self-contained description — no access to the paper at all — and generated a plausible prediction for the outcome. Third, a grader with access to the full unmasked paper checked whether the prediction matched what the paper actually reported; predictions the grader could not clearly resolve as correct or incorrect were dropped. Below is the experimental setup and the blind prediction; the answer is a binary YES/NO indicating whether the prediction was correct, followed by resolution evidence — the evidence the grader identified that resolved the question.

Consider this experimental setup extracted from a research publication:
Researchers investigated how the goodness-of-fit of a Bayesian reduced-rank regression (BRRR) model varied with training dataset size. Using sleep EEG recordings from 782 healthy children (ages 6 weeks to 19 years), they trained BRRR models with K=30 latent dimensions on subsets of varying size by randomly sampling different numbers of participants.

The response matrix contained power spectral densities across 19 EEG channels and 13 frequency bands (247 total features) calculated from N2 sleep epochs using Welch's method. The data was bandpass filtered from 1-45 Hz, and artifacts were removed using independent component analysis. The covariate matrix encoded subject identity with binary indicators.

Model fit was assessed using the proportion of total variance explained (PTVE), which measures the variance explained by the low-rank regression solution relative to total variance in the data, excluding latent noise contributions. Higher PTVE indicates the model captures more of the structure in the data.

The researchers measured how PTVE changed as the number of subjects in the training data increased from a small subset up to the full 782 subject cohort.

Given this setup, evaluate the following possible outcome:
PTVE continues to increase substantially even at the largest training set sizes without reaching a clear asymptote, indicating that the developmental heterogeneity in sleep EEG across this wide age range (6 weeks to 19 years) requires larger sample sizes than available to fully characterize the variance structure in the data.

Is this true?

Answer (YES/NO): NO